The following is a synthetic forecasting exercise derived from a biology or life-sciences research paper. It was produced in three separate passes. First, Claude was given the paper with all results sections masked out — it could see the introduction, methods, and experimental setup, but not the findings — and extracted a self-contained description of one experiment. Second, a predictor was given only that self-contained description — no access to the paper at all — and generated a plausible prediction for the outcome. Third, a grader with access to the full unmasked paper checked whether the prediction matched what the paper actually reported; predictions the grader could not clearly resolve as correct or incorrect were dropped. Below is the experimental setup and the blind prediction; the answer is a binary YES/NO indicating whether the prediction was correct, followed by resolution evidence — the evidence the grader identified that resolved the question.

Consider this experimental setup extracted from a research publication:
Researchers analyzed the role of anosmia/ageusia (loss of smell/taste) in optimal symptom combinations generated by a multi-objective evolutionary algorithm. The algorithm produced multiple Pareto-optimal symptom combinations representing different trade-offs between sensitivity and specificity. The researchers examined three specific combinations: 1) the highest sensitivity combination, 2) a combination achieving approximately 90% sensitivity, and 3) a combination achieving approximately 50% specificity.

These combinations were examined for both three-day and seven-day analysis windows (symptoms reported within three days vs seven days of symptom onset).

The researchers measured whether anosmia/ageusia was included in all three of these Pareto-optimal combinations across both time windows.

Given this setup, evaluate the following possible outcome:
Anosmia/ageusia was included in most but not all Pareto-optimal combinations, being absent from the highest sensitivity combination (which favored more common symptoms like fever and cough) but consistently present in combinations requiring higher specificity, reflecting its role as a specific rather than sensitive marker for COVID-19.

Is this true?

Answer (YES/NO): NO